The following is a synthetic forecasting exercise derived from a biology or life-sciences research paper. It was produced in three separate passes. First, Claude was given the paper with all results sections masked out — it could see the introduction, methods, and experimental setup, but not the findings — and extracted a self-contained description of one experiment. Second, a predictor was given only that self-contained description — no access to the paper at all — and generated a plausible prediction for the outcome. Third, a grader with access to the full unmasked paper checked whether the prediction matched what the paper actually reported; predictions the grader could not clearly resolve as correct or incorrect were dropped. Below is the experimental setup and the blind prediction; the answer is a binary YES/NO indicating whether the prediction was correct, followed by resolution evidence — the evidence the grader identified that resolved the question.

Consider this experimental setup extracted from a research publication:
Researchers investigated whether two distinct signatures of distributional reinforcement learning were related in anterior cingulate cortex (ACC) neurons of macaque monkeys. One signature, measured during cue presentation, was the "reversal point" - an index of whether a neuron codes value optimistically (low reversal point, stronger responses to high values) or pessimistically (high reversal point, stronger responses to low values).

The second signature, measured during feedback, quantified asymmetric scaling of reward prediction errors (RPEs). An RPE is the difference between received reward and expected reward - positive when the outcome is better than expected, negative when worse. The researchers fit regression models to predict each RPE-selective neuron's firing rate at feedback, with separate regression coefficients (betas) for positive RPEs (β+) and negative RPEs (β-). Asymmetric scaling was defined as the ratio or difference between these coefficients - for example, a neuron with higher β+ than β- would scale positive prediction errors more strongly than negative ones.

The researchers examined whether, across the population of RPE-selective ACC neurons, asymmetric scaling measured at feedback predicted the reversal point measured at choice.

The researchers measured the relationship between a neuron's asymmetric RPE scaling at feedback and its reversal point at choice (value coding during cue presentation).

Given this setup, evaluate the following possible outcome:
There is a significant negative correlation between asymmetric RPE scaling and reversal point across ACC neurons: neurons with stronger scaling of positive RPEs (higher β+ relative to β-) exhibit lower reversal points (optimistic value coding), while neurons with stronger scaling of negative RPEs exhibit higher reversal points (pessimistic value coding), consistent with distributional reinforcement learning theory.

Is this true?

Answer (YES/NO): NO